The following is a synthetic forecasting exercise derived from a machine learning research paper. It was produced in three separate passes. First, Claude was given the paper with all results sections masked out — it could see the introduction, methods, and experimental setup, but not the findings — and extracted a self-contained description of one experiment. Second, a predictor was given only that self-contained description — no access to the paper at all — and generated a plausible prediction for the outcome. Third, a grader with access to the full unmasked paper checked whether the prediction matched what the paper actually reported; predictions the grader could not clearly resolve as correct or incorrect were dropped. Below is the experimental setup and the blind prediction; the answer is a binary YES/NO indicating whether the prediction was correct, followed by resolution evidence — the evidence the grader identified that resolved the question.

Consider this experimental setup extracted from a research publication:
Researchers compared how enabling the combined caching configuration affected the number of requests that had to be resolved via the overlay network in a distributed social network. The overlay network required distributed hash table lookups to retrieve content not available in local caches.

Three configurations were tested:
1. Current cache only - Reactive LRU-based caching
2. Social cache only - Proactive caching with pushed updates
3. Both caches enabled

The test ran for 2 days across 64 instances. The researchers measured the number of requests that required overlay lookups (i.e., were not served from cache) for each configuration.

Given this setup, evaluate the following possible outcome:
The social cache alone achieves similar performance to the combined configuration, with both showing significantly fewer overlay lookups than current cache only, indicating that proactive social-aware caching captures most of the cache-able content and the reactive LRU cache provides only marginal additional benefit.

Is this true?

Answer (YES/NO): NO